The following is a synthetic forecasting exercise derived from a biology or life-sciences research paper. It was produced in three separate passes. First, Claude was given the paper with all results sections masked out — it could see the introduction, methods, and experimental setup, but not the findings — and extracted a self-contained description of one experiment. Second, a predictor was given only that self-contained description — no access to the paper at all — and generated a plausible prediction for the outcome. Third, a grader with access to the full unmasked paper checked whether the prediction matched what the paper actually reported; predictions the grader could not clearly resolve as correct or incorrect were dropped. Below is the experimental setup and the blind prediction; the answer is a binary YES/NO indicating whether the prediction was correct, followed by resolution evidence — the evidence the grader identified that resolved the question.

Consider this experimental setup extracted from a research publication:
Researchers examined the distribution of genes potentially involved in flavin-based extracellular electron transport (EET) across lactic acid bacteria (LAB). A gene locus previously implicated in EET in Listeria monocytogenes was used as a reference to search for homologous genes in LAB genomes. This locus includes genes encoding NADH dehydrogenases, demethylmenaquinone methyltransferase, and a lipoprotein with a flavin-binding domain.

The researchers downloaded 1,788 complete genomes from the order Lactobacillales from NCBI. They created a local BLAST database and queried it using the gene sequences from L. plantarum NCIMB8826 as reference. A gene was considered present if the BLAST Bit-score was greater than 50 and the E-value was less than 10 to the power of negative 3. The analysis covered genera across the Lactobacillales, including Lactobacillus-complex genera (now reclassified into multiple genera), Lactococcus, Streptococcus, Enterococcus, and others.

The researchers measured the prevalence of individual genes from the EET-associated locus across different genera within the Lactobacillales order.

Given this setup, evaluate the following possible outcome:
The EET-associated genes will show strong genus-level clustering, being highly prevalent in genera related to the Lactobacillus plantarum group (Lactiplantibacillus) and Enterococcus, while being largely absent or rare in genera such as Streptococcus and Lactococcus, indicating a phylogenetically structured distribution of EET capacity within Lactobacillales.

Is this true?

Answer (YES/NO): NO